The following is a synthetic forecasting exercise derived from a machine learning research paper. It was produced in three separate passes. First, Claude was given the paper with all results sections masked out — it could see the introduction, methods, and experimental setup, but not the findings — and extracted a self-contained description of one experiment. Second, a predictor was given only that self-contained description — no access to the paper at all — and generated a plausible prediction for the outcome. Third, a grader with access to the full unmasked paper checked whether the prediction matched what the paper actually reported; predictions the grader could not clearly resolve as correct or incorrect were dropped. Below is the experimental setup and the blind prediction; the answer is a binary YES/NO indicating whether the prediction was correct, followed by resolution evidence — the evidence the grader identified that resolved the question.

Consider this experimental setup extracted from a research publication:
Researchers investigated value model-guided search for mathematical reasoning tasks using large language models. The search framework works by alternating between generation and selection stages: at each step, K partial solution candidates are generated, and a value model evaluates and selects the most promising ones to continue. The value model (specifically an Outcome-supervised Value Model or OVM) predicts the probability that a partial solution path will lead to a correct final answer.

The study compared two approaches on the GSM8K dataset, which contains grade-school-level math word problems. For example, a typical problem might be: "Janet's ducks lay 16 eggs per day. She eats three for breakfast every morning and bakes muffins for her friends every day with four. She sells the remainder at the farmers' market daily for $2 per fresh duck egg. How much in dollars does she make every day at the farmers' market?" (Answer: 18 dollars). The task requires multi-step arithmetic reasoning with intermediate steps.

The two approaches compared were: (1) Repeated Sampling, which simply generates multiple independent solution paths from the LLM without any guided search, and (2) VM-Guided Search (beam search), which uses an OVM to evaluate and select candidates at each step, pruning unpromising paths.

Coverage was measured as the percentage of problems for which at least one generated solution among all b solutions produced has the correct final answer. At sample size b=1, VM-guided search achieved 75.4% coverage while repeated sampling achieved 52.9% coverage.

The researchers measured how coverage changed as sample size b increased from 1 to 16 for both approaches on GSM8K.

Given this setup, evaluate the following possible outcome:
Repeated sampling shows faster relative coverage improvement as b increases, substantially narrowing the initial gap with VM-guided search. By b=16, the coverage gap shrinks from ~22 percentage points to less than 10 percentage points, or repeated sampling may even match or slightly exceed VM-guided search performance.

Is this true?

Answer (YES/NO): YES